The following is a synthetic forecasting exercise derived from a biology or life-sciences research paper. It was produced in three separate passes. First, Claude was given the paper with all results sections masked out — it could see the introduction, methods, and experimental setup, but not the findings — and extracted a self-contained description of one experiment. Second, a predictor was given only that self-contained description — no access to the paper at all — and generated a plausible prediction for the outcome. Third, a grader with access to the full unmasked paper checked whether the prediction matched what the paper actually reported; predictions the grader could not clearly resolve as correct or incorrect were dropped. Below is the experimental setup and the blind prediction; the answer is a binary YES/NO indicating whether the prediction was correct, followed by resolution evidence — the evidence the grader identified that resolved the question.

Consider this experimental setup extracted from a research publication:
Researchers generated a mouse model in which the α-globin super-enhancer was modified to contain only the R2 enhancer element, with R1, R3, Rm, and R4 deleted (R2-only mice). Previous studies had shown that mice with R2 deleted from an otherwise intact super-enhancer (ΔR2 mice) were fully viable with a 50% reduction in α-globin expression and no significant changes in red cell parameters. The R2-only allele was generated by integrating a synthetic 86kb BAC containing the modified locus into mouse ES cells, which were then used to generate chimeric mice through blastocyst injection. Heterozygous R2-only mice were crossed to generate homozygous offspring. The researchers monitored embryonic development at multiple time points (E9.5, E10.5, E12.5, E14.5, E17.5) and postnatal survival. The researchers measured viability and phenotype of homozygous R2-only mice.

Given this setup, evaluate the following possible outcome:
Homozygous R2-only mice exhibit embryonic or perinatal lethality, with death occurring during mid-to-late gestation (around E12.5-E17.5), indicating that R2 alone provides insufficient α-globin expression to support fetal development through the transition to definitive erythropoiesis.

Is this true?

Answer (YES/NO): NO